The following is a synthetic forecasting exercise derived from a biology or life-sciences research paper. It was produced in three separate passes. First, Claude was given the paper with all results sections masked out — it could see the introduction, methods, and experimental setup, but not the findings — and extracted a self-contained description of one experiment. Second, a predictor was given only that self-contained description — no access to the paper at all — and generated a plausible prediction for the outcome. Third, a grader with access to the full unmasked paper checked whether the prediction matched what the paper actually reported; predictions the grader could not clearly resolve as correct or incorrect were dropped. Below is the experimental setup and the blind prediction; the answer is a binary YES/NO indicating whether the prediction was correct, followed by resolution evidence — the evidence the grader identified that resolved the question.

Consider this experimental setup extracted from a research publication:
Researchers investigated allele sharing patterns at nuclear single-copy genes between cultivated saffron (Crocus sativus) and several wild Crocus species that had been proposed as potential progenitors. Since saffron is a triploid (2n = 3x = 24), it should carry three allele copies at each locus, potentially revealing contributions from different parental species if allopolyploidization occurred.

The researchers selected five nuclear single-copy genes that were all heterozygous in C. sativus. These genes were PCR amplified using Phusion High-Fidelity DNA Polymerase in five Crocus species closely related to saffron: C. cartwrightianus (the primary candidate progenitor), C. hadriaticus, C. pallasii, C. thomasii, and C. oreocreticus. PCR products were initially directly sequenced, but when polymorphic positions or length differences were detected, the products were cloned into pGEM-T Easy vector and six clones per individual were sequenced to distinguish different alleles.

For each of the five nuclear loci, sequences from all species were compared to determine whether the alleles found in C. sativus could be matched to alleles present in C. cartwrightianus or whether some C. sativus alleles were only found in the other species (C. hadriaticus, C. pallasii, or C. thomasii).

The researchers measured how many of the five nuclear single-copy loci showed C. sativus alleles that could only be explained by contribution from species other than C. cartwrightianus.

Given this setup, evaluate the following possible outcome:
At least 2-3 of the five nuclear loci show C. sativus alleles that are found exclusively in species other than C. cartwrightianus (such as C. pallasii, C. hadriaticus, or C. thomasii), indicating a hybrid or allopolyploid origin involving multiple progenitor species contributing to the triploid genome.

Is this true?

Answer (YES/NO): NO